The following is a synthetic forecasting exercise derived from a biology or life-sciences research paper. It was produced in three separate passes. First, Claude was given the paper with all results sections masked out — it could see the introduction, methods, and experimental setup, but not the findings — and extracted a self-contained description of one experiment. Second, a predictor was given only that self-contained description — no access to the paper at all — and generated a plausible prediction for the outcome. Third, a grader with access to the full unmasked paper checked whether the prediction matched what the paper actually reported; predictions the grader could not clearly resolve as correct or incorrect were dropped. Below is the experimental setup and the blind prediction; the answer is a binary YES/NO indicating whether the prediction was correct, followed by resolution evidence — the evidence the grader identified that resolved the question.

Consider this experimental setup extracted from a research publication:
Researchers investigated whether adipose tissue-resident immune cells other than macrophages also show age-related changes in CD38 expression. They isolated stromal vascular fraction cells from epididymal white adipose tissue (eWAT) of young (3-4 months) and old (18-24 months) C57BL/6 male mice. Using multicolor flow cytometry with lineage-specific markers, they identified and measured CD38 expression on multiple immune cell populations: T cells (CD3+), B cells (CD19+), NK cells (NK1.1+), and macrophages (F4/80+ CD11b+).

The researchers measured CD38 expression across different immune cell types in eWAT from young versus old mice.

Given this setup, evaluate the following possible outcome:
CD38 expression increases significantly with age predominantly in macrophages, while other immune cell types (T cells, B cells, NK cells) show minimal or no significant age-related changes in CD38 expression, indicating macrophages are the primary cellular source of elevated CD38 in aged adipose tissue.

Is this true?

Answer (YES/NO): YES